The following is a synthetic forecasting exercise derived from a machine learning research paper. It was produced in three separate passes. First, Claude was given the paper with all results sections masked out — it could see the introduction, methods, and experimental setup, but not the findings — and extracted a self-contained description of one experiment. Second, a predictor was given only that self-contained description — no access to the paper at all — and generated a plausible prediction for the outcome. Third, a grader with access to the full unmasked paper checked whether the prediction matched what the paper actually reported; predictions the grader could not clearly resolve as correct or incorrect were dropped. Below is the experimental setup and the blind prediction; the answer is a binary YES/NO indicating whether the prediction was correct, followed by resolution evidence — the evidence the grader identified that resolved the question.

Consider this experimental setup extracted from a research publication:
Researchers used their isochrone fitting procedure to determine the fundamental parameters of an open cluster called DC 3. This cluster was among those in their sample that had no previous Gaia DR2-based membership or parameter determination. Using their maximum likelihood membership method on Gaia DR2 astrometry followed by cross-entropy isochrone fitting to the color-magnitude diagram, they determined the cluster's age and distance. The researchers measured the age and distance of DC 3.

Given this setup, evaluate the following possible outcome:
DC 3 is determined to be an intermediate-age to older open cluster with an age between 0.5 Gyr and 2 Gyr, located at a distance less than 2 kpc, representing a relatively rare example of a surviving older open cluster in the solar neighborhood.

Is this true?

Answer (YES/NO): NO